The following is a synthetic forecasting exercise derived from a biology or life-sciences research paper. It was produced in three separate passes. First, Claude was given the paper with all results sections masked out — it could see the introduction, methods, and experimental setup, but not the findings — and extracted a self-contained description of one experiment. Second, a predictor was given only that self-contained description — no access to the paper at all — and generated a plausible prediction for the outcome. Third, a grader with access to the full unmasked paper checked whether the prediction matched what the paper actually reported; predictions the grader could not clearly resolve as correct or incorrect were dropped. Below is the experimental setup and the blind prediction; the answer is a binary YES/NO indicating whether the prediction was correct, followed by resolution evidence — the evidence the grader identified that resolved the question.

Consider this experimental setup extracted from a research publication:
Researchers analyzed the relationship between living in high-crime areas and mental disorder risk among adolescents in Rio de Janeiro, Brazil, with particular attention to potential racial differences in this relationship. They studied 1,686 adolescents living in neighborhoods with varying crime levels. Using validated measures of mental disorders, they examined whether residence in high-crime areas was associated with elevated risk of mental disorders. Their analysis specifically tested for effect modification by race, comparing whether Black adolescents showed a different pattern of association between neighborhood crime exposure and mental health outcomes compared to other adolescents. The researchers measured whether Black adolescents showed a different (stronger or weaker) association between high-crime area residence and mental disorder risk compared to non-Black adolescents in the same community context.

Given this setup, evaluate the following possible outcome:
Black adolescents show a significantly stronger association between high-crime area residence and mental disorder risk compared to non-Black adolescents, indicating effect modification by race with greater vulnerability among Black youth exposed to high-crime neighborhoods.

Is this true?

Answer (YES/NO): YES